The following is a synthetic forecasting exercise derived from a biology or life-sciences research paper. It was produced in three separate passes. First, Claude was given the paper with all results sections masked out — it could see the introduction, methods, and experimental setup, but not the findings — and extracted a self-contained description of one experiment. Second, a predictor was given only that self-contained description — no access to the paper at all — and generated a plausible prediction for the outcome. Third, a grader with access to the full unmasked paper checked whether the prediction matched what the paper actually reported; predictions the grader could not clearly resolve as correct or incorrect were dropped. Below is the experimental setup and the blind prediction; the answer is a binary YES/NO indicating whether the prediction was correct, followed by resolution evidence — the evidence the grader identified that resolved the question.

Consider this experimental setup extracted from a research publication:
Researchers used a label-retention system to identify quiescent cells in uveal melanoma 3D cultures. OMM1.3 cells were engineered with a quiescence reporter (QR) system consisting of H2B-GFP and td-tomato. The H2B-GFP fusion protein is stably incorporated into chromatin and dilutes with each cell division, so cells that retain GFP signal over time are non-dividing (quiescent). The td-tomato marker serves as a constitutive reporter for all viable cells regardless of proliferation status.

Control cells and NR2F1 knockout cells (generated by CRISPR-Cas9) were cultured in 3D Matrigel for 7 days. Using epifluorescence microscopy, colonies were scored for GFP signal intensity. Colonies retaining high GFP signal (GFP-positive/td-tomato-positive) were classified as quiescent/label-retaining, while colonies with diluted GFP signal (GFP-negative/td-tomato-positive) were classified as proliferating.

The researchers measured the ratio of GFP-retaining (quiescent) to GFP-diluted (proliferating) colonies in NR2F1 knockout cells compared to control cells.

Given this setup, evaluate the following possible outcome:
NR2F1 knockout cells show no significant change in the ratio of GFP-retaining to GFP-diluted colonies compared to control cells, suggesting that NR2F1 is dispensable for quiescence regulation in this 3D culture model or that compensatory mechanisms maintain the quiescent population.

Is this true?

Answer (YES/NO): NO